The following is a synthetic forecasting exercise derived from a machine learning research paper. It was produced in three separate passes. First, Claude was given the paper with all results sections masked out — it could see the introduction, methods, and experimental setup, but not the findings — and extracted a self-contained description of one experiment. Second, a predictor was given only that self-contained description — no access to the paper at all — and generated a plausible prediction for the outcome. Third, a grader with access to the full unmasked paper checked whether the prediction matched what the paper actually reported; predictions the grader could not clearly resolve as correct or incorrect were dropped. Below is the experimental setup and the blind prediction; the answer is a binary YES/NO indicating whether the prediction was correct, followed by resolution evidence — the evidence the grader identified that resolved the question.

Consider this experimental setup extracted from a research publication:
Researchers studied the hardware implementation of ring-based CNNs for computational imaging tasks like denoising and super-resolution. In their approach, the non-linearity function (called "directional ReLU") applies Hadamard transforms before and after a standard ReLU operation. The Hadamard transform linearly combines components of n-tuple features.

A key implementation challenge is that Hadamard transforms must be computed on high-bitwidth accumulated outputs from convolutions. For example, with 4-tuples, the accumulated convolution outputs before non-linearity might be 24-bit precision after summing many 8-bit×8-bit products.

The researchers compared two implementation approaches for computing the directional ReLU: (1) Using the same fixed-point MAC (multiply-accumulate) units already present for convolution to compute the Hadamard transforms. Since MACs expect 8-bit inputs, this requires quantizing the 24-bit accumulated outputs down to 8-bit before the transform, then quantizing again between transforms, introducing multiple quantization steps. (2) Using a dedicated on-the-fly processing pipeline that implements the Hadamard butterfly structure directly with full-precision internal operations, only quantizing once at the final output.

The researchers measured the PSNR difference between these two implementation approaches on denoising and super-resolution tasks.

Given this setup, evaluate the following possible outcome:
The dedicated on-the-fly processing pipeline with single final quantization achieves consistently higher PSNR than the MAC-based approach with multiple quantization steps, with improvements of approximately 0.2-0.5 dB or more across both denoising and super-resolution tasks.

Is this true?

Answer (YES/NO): NO